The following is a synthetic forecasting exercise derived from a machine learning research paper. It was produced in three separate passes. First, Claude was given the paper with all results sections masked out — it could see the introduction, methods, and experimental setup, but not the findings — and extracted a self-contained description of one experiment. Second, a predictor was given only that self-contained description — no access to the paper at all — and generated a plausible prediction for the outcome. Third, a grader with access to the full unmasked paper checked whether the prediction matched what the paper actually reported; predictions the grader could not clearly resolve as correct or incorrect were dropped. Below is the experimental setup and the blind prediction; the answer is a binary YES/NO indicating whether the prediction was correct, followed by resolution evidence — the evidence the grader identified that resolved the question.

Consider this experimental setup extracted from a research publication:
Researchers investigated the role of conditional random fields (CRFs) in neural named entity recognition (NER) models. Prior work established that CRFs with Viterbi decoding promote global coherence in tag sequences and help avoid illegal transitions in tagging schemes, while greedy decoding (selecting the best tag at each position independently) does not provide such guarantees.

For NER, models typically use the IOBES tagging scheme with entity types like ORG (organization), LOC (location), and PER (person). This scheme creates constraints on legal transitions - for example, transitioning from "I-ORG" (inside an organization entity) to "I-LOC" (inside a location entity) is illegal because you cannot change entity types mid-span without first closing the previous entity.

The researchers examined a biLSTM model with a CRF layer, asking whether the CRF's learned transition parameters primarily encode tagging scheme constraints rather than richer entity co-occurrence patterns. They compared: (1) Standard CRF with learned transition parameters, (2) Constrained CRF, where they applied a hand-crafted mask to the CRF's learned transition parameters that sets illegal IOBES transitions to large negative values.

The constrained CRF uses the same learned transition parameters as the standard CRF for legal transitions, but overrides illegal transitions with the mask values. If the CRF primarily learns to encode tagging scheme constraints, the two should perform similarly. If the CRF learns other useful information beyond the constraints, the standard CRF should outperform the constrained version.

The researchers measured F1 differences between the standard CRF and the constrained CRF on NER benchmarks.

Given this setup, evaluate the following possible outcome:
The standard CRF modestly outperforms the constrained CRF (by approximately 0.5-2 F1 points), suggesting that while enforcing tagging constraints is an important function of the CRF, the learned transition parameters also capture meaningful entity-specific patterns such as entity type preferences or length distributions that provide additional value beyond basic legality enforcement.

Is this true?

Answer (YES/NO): NO